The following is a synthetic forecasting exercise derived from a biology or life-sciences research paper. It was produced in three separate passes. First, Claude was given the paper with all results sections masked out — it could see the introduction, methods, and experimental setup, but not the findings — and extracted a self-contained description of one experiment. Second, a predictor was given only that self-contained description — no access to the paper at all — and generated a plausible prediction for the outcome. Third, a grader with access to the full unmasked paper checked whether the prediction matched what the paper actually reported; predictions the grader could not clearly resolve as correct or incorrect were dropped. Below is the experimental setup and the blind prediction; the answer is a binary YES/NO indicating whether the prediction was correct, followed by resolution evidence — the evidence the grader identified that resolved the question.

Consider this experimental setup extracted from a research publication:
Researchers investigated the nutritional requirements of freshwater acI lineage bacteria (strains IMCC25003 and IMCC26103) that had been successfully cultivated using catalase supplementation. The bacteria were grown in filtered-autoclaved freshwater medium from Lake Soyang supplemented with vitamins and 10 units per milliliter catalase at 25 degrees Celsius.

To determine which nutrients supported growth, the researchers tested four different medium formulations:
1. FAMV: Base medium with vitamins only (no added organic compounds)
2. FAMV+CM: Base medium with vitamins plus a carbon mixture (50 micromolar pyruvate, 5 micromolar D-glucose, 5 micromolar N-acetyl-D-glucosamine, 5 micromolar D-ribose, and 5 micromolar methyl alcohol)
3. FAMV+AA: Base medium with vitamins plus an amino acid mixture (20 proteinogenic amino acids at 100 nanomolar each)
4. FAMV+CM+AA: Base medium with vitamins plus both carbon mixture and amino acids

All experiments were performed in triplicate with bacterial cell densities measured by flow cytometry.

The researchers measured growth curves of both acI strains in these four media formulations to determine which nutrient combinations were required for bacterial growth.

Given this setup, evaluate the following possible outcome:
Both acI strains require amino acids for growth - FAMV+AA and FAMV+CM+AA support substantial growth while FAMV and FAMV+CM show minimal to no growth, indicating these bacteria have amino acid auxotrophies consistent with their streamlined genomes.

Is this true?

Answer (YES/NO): YES